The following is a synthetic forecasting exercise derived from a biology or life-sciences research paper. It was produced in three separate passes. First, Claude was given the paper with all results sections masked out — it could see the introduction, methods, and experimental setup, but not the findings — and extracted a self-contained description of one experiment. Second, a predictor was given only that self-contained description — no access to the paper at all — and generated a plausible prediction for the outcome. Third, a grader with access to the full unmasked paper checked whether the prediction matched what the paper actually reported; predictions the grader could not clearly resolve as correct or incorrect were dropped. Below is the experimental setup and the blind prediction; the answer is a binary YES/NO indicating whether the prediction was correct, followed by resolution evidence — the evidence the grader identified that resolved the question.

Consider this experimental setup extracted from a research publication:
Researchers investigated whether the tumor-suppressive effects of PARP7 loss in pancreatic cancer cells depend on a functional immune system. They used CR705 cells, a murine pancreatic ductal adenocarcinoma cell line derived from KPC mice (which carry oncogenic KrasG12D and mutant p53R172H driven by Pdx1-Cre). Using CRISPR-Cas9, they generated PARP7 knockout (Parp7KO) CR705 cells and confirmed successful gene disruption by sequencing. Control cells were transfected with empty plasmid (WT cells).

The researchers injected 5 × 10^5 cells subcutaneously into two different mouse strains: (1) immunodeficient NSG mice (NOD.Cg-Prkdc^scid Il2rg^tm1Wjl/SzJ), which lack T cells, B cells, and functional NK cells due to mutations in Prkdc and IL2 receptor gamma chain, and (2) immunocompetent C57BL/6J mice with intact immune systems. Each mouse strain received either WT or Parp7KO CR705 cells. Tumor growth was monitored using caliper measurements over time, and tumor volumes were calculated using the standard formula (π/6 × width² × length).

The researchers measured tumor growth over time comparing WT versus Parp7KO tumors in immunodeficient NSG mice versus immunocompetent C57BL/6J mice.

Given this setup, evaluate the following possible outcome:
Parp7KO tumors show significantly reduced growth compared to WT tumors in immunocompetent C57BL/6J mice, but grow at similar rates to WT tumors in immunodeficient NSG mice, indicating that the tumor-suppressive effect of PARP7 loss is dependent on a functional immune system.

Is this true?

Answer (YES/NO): NO